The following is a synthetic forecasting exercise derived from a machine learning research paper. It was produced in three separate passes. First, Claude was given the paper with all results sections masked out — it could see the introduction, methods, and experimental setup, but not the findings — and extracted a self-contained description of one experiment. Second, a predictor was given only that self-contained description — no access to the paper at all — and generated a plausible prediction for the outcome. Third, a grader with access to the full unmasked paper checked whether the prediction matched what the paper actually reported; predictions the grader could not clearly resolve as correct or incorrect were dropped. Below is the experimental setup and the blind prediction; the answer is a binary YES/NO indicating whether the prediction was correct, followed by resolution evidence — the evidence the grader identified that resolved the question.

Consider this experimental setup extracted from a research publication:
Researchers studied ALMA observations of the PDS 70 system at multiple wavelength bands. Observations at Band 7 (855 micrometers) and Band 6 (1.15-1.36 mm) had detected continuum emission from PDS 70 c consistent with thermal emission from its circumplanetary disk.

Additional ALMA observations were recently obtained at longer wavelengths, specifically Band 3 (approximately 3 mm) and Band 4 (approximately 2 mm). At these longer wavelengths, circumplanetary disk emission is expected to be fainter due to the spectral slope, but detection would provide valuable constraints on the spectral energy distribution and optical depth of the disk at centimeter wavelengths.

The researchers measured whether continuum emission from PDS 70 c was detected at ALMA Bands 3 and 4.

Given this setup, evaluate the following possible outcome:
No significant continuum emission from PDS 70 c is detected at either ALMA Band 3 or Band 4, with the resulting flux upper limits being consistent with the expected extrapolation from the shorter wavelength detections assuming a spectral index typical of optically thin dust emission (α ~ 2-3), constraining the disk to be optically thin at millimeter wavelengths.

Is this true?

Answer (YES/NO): NO